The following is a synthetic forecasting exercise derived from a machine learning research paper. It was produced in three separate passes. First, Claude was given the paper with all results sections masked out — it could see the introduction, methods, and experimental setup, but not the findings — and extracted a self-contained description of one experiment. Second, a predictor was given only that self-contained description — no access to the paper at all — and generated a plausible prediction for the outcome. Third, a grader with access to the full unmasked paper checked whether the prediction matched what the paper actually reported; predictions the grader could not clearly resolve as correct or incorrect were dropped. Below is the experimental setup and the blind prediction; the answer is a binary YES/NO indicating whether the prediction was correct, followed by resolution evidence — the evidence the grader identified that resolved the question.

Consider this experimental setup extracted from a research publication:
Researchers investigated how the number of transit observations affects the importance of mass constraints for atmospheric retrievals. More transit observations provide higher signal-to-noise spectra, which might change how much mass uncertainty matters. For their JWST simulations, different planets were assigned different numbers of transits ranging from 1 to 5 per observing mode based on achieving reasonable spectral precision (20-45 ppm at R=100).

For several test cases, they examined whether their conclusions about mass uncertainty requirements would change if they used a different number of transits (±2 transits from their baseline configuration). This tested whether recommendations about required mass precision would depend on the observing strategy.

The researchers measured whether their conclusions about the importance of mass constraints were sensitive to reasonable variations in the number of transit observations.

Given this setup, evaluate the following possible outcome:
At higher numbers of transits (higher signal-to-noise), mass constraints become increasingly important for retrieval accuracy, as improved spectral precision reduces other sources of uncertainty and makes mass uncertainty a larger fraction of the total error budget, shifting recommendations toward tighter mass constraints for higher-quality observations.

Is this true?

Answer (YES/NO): NO